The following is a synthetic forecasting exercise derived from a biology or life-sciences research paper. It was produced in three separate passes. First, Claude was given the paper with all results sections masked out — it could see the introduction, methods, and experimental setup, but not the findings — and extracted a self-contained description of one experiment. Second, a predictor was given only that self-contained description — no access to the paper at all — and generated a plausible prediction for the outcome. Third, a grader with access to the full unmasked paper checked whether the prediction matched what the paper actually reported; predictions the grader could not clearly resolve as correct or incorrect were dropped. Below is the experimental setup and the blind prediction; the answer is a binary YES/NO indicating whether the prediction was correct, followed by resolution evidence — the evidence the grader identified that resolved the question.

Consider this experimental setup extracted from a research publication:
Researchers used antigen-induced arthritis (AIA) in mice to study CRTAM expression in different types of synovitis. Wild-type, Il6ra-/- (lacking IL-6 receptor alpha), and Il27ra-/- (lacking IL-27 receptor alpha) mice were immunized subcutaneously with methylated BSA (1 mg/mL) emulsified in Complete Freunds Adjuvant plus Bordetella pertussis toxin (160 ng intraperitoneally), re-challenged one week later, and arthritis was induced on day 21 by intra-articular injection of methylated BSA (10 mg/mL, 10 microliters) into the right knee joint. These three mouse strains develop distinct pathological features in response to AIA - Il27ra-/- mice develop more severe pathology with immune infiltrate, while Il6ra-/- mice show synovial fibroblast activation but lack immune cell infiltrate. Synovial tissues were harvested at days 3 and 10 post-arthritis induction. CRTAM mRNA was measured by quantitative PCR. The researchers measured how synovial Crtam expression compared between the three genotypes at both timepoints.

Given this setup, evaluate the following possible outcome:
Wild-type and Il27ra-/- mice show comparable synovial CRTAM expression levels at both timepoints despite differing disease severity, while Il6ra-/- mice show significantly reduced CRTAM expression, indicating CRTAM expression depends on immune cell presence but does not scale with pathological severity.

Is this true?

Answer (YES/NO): NO